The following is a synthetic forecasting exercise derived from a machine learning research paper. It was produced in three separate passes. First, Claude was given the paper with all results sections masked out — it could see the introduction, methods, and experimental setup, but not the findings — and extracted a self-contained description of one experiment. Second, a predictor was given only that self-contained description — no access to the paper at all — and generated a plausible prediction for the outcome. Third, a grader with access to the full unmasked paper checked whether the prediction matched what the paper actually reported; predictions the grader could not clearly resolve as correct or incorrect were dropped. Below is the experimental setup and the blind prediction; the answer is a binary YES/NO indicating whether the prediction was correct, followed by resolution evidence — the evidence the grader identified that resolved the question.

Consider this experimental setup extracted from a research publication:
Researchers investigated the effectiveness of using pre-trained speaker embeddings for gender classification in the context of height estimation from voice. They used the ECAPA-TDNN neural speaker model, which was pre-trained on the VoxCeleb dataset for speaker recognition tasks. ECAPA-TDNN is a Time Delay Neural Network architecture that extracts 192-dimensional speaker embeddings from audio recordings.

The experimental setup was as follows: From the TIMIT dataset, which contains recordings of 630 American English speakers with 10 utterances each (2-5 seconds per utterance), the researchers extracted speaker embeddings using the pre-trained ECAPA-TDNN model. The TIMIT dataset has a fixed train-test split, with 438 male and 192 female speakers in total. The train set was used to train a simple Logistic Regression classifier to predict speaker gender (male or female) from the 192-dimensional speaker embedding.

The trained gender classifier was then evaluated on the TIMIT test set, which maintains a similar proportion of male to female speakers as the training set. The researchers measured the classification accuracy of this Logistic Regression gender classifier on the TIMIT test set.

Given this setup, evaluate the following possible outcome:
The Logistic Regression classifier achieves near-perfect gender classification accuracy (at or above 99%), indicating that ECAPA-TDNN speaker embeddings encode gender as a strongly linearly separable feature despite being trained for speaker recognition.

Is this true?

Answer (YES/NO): YES